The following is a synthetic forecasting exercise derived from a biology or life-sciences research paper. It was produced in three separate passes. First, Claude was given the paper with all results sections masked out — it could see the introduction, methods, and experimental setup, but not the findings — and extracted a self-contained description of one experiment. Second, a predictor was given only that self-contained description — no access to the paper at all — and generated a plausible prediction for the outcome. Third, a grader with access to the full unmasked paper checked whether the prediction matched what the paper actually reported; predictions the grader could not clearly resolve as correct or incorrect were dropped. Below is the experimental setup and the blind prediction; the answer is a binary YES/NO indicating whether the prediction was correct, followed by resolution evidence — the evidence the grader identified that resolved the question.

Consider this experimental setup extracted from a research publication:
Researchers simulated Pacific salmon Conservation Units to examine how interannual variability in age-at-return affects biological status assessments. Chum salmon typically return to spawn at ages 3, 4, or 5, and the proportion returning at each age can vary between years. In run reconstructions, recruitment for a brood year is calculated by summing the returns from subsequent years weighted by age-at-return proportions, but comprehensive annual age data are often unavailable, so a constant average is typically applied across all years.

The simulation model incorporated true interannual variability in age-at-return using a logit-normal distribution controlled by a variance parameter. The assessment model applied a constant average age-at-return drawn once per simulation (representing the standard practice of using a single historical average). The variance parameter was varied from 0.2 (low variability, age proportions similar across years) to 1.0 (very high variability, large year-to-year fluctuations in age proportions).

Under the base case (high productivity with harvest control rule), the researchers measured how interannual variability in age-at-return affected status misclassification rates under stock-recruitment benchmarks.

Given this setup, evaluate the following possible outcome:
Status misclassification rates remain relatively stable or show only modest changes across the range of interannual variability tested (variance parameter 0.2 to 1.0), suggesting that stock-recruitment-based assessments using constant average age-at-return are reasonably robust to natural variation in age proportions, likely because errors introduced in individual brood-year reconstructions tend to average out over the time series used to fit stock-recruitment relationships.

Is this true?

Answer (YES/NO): YES